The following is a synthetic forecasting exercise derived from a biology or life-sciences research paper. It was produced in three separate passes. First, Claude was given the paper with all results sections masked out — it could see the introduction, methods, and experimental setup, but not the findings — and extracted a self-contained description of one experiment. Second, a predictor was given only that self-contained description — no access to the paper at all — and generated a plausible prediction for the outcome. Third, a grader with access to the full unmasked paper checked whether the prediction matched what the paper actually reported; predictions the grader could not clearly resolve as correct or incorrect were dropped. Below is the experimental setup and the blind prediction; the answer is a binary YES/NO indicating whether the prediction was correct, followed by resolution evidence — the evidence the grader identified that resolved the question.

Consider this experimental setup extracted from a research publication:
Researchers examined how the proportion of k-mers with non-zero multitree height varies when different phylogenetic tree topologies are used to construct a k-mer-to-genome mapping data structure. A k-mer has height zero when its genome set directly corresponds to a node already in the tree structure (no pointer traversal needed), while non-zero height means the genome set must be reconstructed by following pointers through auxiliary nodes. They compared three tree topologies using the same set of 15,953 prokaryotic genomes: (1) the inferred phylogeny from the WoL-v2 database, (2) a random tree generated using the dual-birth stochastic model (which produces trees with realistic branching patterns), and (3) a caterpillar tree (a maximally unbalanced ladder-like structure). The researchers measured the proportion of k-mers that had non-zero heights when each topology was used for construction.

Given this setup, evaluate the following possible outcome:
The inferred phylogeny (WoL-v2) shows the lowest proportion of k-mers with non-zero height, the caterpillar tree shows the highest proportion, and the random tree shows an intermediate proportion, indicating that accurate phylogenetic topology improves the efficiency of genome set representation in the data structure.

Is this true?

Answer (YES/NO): YES